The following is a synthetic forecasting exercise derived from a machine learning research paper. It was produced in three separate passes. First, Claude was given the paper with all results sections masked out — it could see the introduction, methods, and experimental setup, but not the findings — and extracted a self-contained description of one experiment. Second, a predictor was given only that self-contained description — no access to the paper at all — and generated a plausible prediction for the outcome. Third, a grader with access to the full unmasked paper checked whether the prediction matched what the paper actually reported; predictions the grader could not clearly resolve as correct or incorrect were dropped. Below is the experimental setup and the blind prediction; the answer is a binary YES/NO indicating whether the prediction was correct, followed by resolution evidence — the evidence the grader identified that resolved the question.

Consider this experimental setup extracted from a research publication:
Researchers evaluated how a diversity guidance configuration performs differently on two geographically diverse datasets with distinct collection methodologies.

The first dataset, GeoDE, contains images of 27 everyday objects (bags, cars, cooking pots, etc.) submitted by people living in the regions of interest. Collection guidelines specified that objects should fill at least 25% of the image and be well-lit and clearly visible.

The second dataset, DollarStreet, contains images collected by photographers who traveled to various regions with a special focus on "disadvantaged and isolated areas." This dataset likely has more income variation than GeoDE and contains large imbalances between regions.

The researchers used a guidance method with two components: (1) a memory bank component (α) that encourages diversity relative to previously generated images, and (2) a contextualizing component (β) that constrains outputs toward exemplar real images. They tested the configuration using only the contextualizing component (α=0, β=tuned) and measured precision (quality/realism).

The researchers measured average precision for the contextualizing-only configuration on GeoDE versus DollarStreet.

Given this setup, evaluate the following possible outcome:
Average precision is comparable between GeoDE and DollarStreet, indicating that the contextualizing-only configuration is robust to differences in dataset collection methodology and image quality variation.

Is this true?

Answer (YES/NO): NO